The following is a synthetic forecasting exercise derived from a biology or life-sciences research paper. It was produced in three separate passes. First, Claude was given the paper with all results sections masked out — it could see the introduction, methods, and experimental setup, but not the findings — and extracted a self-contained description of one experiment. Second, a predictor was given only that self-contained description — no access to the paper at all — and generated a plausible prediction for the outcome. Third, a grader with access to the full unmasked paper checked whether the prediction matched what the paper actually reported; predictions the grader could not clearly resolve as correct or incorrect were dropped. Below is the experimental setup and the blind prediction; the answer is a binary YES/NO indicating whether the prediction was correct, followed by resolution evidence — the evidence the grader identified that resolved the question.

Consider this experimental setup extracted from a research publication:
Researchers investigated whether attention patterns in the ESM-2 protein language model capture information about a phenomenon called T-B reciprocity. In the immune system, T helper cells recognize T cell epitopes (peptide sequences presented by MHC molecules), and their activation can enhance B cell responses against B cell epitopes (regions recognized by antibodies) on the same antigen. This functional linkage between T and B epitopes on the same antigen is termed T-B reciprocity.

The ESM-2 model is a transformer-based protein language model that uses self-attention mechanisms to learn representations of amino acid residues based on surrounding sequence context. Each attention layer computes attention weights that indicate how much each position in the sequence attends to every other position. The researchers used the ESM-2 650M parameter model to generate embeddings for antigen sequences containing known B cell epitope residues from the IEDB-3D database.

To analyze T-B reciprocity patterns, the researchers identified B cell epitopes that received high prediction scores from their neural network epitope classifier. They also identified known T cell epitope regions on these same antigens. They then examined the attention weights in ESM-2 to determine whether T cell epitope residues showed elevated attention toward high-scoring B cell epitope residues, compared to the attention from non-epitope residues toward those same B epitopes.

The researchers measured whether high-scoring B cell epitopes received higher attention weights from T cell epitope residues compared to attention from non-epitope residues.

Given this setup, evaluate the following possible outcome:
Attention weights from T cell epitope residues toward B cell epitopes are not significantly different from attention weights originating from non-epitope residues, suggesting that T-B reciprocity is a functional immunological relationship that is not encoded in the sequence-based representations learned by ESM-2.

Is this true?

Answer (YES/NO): NO